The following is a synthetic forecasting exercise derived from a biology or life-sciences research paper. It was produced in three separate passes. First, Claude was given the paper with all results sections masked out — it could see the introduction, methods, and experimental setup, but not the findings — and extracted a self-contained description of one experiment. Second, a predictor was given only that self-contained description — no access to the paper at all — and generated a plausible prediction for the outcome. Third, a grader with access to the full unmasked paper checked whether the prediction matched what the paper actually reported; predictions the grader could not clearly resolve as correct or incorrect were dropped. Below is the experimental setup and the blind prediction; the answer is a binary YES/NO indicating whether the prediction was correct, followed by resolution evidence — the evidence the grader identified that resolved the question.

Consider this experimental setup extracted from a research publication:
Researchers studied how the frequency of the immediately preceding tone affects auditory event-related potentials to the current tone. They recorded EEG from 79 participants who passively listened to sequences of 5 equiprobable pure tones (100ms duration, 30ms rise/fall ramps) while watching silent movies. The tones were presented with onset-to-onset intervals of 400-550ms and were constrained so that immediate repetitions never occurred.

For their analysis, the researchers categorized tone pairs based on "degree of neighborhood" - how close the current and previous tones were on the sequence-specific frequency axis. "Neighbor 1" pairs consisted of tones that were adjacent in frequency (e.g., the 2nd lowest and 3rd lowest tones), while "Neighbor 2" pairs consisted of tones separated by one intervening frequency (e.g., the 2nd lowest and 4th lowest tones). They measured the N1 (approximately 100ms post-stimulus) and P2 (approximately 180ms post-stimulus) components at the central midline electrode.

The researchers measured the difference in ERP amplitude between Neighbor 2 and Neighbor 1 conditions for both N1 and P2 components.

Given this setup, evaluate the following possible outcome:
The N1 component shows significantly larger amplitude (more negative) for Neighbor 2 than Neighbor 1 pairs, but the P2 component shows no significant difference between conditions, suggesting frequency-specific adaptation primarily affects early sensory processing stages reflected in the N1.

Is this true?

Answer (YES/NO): NO